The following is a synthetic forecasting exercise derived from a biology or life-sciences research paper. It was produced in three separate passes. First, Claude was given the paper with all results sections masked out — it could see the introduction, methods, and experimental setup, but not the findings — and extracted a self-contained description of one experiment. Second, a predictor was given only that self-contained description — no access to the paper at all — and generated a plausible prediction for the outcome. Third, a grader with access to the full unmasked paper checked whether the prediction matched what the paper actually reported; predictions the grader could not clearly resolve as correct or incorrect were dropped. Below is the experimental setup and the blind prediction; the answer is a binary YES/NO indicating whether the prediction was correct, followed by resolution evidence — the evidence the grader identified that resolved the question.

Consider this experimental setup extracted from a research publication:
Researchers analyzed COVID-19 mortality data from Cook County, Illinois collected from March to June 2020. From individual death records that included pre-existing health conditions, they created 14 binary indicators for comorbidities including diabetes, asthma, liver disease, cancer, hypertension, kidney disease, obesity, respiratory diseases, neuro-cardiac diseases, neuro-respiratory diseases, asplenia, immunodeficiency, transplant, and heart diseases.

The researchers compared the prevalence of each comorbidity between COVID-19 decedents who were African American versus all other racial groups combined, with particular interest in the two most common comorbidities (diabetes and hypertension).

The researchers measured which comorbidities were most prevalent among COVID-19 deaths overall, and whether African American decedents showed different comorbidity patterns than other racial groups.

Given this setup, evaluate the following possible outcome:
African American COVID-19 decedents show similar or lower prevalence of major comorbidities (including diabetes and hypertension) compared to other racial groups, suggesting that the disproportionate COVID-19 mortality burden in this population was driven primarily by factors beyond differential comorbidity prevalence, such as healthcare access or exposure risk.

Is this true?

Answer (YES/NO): NO